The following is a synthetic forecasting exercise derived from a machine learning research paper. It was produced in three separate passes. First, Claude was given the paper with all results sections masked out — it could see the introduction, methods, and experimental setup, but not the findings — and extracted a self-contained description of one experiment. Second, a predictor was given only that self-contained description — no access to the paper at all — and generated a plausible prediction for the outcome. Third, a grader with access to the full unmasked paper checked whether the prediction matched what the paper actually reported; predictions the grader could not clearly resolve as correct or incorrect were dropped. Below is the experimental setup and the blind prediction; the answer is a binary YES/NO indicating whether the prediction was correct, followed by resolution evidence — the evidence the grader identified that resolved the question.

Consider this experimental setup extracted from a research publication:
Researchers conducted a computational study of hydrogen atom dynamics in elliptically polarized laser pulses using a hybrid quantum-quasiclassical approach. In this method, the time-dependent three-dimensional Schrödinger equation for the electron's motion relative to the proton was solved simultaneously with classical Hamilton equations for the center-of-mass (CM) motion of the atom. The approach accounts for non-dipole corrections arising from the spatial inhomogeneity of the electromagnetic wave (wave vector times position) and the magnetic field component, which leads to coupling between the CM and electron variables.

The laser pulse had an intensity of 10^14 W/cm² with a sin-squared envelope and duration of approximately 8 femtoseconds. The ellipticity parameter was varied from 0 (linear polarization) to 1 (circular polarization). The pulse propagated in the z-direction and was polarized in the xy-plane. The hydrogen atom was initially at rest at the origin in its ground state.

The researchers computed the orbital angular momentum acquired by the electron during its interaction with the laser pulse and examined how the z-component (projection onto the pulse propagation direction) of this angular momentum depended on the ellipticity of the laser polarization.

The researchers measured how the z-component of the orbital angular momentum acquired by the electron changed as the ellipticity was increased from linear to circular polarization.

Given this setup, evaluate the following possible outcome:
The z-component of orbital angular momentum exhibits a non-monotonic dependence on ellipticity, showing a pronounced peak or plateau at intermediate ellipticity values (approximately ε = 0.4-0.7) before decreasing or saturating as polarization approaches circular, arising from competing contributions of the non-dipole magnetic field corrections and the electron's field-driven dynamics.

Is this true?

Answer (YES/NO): NO